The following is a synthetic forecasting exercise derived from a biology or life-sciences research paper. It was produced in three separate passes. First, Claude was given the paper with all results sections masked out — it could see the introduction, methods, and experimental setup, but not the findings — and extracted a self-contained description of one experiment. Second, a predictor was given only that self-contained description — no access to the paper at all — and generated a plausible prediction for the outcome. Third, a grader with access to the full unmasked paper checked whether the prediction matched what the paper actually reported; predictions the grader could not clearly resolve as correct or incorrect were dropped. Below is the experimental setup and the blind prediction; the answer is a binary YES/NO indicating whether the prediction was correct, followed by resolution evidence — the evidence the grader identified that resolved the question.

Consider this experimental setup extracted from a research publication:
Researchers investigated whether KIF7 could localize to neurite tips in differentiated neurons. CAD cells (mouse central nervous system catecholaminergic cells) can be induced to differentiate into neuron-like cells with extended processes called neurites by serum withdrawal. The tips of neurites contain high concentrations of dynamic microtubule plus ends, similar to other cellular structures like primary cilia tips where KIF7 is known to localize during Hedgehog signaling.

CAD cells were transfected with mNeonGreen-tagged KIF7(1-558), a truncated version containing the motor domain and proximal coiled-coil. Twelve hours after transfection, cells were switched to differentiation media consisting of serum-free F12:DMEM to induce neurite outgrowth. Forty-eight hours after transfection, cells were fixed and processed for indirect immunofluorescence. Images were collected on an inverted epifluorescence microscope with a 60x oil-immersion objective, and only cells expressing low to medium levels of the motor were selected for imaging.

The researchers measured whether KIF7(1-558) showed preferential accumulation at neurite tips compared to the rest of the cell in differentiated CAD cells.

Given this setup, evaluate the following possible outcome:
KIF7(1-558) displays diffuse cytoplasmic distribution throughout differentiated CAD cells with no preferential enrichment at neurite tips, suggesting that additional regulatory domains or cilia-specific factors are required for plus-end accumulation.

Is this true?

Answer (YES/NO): NO